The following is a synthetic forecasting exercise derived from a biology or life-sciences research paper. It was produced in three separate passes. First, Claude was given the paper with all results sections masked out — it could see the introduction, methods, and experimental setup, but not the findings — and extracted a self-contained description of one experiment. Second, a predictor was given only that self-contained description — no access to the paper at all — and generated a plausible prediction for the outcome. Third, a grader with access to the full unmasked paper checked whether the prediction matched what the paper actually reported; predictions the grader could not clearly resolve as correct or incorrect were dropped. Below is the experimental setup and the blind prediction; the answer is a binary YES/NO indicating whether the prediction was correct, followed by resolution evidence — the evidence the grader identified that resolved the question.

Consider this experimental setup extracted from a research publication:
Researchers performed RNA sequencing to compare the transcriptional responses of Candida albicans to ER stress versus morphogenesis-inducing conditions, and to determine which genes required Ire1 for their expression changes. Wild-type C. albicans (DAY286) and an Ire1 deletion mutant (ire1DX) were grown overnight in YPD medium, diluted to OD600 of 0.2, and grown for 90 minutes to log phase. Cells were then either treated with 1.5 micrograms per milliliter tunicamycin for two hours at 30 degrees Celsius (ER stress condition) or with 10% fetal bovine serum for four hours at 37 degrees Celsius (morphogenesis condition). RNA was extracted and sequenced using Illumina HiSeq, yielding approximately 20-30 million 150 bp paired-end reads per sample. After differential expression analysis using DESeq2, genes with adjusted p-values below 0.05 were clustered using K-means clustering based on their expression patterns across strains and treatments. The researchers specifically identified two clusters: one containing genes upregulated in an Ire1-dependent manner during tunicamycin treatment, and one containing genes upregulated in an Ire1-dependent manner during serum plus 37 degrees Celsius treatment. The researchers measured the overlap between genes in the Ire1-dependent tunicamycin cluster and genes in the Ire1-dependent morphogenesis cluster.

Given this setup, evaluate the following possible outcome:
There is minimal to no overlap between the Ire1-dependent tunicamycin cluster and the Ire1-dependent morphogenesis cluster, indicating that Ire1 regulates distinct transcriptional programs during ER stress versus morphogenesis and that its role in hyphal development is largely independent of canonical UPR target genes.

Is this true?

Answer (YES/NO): YES